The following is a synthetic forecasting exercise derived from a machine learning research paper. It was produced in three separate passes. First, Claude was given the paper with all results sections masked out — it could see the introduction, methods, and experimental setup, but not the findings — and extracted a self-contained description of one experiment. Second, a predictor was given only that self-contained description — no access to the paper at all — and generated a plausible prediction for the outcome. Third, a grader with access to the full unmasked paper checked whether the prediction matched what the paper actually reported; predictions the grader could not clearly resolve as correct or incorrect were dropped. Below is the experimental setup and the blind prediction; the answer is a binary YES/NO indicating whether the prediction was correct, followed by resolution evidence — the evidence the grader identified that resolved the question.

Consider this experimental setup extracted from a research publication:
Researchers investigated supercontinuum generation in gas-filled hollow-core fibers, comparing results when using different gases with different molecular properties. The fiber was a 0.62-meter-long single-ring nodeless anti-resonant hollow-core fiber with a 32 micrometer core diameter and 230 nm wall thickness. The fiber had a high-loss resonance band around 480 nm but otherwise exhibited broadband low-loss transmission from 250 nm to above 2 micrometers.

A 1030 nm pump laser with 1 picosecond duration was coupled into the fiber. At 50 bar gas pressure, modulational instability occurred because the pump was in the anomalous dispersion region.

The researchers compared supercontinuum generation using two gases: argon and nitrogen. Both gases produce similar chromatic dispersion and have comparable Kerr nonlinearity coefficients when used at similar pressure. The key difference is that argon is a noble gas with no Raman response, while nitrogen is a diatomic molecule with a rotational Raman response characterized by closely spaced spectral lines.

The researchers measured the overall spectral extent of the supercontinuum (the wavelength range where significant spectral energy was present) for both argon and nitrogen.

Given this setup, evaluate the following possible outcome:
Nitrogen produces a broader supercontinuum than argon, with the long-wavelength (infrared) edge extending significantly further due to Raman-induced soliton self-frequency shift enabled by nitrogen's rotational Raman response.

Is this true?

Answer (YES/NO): NO